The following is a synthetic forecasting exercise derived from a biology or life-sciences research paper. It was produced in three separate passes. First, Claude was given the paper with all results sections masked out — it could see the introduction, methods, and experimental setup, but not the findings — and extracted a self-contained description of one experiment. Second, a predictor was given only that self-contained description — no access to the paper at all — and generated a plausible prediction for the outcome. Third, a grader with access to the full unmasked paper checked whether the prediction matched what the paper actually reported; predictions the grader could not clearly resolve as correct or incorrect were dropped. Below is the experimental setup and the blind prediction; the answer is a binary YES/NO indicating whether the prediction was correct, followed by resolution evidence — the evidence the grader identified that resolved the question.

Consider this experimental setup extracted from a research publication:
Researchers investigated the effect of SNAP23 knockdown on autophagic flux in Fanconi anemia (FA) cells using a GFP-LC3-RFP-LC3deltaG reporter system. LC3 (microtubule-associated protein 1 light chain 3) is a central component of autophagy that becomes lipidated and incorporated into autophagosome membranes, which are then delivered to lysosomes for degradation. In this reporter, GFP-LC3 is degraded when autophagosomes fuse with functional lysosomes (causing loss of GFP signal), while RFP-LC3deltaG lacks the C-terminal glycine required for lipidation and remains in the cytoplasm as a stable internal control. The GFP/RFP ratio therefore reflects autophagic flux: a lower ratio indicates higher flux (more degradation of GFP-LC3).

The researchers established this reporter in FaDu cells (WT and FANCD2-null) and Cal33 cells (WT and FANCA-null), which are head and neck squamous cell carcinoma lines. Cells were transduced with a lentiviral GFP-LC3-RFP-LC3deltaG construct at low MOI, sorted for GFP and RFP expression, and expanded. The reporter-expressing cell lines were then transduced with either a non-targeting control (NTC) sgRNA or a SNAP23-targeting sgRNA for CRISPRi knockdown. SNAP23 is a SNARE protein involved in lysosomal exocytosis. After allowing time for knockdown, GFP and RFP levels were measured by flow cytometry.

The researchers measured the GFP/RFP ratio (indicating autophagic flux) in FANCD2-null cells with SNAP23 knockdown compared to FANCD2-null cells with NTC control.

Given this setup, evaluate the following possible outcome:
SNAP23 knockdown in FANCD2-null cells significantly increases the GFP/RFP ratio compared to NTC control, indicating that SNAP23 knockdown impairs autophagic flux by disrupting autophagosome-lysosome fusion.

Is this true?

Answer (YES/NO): NO